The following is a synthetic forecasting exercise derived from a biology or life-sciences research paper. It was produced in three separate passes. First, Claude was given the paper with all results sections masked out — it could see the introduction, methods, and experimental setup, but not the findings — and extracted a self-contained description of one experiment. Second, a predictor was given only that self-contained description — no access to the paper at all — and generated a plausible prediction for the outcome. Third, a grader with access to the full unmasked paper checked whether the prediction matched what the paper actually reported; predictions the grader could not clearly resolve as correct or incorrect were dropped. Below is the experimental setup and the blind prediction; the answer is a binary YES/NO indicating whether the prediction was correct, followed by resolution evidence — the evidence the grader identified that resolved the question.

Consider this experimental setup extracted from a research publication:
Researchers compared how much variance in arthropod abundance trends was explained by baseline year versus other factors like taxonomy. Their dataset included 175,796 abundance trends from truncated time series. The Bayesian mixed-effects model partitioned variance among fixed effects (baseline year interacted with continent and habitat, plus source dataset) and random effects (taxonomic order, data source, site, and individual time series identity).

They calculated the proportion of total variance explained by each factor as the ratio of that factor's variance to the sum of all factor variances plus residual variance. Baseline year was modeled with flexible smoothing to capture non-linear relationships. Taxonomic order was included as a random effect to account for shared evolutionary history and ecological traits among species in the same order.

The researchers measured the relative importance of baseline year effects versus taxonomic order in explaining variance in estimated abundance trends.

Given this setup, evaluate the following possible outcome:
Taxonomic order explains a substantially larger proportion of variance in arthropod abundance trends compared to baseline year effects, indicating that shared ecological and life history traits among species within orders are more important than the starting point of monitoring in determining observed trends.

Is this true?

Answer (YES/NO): YES